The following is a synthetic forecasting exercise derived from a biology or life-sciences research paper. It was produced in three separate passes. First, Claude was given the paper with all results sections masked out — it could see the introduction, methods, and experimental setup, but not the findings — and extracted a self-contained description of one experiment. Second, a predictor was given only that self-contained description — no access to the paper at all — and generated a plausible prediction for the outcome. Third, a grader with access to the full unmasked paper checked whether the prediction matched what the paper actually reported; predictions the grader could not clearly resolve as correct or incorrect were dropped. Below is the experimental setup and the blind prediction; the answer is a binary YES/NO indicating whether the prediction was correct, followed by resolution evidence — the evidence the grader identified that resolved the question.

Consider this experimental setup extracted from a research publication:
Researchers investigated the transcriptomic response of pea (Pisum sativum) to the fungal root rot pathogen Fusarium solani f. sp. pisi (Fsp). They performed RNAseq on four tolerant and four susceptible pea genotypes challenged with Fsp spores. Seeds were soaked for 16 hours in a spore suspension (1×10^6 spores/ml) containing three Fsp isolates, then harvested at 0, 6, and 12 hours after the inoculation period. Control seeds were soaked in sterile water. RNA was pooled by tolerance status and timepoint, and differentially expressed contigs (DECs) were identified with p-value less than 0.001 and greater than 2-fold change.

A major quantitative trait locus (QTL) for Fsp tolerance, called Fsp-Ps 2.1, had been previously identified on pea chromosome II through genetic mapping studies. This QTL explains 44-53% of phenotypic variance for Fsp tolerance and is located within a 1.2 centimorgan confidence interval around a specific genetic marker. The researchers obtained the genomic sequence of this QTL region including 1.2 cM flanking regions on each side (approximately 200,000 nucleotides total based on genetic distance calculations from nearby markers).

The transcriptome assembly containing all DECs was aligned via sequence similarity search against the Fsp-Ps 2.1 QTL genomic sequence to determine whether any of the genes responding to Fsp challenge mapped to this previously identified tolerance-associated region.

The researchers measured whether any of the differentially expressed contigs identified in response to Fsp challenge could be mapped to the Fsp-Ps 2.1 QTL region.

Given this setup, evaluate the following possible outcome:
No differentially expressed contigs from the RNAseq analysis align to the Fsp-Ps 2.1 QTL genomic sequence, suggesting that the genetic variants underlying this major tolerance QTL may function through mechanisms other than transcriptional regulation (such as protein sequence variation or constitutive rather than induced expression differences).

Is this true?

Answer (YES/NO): NO